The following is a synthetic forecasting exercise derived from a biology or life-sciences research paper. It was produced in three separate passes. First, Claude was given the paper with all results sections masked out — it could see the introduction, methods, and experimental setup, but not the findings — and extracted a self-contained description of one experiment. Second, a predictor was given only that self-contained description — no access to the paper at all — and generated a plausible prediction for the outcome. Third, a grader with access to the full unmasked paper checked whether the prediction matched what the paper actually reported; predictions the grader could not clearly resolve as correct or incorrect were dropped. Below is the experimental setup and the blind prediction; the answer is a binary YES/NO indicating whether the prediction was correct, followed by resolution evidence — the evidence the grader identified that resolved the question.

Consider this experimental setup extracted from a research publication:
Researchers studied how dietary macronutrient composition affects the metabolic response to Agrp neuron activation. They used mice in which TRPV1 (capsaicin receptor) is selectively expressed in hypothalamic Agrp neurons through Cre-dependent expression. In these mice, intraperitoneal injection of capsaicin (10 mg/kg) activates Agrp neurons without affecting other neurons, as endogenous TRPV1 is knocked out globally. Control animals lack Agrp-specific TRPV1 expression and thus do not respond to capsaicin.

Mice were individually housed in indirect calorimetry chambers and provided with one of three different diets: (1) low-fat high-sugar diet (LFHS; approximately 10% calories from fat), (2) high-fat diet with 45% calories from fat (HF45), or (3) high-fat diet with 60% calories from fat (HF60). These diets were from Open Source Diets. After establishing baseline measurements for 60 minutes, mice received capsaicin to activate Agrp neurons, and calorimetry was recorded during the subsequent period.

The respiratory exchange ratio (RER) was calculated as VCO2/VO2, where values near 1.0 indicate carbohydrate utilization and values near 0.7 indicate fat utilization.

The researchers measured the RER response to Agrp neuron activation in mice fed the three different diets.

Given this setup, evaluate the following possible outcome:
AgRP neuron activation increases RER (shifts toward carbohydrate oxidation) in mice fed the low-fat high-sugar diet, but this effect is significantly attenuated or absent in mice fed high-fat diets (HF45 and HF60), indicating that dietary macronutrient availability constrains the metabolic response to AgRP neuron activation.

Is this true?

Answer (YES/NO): NO